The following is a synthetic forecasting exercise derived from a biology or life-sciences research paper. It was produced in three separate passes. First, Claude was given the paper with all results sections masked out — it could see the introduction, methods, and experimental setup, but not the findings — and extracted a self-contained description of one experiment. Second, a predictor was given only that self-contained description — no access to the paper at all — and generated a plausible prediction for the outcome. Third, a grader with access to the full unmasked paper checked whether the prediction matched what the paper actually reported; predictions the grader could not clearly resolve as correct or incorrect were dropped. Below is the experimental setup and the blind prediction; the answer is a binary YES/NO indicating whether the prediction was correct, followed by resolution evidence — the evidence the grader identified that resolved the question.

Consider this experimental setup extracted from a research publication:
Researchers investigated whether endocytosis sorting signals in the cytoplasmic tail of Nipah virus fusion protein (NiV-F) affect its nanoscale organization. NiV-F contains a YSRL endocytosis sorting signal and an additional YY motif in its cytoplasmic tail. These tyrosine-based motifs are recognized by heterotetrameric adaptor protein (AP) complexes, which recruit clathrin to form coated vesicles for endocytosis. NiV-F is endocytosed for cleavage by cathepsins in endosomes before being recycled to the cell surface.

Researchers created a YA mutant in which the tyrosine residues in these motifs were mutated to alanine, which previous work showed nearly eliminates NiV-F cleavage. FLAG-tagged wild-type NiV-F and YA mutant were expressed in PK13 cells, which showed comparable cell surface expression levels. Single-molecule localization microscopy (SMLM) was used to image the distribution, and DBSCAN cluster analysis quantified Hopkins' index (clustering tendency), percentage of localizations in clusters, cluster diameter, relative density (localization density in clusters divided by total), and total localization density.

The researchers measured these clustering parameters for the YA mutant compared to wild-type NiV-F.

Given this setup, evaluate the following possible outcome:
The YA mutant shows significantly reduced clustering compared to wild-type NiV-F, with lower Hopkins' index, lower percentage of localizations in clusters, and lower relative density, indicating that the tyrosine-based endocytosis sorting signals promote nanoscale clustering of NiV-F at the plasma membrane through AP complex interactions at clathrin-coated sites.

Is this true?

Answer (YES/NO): YES